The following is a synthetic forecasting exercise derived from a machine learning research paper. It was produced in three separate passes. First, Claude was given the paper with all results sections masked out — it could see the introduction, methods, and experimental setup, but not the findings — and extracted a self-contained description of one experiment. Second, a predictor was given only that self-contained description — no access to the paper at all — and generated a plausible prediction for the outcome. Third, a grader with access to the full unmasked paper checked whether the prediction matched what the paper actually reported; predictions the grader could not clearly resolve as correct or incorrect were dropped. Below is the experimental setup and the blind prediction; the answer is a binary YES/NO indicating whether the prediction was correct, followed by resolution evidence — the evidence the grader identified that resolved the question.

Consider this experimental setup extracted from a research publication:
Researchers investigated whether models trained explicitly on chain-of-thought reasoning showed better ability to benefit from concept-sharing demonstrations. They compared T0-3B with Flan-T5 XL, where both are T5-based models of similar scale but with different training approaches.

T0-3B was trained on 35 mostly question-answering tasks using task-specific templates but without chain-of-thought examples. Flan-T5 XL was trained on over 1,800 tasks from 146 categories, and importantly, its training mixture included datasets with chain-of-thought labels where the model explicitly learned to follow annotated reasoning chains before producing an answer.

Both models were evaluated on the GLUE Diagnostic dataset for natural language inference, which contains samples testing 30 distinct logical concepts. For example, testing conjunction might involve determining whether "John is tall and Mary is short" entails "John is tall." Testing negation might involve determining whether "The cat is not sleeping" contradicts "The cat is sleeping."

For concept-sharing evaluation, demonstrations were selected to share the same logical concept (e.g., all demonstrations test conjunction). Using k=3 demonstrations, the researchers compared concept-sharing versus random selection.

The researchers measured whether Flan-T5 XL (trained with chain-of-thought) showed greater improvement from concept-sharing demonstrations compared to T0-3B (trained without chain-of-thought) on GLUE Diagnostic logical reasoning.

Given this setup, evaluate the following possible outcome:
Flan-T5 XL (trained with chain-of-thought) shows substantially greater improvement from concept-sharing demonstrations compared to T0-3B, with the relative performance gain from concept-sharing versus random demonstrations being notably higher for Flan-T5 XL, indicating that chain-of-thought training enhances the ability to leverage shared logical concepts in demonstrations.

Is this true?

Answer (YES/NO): NO